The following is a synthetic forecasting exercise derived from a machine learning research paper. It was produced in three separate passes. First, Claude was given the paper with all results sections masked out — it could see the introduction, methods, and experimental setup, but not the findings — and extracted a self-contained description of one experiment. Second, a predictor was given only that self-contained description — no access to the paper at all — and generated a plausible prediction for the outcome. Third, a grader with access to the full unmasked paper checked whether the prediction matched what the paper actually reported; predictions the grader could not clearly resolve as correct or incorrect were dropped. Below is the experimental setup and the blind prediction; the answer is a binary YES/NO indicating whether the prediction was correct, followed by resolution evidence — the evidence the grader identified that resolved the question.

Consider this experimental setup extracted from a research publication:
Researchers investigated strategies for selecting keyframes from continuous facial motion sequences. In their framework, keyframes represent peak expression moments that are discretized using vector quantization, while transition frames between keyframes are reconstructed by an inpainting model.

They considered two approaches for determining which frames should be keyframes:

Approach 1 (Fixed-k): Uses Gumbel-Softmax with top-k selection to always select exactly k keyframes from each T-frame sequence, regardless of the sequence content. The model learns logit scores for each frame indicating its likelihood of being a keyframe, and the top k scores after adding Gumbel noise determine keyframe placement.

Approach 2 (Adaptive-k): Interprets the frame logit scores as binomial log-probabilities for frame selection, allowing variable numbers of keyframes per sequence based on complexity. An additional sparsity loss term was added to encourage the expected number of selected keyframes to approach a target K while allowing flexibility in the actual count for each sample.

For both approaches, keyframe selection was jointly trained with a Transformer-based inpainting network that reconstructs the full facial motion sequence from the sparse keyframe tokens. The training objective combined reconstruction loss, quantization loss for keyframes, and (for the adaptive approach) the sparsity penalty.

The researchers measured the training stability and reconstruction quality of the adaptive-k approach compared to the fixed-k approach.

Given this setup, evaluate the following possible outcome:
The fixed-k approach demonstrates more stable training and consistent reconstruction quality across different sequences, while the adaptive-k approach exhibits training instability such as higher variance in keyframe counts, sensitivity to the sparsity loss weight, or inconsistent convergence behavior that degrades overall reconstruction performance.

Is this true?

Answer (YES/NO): YES